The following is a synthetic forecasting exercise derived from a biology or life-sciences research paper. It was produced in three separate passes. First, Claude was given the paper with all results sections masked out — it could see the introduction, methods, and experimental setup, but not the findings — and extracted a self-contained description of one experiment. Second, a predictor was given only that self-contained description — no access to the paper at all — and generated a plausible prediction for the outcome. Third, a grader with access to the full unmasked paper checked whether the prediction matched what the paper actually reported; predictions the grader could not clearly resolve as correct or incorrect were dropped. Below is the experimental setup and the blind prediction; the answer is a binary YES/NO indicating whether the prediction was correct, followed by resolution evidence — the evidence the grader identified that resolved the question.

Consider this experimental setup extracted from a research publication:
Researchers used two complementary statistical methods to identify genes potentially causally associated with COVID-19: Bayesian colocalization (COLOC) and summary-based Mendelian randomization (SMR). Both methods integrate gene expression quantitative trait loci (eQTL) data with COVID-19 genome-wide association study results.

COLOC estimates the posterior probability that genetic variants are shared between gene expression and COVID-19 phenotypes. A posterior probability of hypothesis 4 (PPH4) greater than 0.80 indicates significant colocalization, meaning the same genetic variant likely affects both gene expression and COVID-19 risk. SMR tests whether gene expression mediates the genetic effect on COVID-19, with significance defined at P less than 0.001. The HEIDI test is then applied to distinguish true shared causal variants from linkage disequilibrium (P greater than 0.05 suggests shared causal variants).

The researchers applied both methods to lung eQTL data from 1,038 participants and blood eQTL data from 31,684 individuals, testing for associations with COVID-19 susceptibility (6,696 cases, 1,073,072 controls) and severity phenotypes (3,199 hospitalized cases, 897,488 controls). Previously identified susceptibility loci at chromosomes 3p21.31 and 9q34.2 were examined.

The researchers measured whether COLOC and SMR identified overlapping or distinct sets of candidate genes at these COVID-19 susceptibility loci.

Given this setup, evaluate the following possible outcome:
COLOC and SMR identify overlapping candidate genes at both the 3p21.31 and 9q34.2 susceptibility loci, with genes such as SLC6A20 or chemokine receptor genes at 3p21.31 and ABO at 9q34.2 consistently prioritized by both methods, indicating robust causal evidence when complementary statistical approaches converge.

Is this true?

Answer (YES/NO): NO